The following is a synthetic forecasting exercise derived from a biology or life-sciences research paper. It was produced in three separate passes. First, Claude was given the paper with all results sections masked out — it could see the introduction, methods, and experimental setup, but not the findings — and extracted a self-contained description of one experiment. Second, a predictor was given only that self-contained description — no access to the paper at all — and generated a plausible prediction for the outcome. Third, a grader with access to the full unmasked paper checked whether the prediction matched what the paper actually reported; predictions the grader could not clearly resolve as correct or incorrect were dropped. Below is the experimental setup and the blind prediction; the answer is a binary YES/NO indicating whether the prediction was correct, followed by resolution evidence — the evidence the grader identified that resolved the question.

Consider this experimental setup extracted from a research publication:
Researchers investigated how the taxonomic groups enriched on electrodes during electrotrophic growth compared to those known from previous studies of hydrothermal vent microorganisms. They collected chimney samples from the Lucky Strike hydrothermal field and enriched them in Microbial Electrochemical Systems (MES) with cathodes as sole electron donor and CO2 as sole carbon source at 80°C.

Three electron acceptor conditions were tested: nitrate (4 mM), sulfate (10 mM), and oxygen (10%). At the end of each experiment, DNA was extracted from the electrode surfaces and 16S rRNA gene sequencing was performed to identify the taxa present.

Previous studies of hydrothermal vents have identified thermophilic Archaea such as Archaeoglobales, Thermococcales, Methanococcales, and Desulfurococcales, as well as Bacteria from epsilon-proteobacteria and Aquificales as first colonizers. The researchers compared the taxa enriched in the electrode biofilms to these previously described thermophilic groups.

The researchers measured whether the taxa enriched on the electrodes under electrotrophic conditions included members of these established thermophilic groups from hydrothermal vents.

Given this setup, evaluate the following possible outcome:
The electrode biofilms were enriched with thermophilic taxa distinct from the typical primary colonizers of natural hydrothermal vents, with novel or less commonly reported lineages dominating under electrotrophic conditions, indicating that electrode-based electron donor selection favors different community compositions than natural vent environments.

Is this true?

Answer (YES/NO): NO